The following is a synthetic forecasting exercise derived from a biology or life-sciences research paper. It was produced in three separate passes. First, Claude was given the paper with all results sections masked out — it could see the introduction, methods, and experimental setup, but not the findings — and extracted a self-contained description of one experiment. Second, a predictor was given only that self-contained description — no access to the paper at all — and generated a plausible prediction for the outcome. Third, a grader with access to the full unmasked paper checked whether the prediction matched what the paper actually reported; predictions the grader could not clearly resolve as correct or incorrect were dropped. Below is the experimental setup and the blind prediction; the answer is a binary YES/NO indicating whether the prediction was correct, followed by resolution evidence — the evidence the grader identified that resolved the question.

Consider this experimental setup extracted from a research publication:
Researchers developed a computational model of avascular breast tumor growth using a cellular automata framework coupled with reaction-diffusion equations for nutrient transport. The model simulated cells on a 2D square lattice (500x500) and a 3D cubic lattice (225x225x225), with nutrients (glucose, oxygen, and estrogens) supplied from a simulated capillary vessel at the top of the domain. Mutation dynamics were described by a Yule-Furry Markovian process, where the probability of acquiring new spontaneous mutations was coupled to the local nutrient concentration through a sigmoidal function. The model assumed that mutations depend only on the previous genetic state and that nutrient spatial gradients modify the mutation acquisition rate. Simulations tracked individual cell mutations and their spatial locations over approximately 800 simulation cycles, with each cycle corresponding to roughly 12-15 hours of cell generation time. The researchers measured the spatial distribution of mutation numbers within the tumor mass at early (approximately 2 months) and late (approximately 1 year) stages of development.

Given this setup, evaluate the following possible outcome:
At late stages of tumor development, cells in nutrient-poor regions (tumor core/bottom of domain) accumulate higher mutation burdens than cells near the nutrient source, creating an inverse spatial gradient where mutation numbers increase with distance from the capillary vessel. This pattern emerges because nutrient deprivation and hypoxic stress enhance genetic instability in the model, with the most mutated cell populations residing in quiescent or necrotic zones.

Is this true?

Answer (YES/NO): NO